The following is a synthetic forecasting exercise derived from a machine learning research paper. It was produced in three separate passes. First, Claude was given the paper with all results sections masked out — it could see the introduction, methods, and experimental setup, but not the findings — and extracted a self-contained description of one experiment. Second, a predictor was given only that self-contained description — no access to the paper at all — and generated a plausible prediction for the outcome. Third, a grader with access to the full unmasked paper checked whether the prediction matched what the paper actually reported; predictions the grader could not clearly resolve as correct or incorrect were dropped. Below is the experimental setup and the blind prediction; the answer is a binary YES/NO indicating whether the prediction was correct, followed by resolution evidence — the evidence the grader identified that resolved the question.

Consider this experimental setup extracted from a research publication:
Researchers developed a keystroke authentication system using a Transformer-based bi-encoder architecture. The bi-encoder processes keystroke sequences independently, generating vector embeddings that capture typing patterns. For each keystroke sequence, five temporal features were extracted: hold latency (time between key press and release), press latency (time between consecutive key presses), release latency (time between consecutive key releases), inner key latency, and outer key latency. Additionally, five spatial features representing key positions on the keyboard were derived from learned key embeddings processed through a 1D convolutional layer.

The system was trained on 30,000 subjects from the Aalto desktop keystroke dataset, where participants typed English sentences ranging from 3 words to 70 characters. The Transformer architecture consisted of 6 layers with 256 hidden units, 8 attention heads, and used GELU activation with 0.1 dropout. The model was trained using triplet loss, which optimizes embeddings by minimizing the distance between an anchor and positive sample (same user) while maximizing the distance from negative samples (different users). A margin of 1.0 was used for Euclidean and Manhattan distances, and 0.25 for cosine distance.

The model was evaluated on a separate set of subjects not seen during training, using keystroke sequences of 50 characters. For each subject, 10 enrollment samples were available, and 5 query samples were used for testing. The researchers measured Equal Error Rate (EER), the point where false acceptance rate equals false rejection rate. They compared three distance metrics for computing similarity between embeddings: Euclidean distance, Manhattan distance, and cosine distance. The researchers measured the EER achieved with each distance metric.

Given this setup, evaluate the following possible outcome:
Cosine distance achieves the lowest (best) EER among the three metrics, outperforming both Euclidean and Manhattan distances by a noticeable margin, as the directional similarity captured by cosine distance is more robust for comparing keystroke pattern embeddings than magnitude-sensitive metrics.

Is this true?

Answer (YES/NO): YES